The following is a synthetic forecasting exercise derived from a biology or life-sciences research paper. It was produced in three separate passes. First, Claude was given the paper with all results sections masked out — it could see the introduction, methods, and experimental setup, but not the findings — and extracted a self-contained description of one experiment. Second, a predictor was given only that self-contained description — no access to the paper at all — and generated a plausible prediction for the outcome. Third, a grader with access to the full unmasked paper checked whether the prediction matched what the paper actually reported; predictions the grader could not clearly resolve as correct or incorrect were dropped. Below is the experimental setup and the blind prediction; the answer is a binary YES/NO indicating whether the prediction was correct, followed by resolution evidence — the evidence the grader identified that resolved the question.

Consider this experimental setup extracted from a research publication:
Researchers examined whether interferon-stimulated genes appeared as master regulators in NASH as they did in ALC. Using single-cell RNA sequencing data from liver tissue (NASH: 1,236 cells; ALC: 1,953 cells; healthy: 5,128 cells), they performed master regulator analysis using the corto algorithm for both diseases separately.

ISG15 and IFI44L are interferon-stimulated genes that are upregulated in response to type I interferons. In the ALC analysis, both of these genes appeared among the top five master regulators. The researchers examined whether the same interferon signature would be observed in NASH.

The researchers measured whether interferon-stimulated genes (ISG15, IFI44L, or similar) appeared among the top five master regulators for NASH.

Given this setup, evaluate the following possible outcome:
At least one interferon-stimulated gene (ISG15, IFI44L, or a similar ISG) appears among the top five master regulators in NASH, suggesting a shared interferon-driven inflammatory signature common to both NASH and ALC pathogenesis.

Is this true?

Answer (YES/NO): NO